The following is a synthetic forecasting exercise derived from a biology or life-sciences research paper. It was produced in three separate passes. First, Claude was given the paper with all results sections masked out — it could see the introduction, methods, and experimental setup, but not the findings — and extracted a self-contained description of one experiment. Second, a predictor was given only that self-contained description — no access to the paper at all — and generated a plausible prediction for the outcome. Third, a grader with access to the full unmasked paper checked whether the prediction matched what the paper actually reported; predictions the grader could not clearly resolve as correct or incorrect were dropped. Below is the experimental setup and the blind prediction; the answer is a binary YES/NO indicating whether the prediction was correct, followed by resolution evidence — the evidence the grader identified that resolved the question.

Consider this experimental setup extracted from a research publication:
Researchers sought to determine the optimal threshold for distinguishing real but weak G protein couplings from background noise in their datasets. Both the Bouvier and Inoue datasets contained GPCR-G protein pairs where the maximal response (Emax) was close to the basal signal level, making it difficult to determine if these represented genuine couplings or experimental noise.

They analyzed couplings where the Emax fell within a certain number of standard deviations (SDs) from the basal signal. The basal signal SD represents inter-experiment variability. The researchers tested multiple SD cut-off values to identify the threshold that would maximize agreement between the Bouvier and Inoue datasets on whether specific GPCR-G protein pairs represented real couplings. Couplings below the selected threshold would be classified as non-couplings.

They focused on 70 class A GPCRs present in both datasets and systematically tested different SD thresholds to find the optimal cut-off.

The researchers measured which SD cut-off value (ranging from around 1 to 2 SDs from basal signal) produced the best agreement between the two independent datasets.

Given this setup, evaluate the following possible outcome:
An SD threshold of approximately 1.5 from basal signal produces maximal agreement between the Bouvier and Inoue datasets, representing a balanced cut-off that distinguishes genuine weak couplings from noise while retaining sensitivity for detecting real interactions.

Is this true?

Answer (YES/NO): NO